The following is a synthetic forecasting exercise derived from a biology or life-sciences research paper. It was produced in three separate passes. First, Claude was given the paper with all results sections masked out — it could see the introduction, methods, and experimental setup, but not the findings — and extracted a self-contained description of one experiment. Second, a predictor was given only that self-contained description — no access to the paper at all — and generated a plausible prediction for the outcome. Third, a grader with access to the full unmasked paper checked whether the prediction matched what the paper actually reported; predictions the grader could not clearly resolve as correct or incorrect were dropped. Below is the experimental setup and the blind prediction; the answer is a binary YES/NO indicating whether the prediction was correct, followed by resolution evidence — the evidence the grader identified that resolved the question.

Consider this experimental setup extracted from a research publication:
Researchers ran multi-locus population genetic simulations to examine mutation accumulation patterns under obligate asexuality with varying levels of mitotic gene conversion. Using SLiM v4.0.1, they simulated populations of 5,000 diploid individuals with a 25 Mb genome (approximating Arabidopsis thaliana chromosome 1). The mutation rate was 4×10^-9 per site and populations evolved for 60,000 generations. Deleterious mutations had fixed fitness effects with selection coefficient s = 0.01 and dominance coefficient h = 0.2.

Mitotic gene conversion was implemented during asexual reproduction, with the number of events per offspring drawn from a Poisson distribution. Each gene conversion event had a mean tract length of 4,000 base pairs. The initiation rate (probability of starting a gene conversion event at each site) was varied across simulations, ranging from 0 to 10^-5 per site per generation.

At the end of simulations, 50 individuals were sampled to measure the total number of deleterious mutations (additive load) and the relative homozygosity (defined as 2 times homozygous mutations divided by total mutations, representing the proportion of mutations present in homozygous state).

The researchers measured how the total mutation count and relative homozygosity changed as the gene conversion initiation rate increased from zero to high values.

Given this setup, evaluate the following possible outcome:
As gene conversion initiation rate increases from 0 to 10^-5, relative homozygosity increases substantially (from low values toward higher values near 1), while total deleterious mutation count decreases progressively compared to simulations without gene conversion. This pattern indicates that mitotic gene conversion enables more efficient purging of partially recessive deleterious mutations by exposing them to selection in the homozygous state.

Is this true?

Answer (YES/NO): NO